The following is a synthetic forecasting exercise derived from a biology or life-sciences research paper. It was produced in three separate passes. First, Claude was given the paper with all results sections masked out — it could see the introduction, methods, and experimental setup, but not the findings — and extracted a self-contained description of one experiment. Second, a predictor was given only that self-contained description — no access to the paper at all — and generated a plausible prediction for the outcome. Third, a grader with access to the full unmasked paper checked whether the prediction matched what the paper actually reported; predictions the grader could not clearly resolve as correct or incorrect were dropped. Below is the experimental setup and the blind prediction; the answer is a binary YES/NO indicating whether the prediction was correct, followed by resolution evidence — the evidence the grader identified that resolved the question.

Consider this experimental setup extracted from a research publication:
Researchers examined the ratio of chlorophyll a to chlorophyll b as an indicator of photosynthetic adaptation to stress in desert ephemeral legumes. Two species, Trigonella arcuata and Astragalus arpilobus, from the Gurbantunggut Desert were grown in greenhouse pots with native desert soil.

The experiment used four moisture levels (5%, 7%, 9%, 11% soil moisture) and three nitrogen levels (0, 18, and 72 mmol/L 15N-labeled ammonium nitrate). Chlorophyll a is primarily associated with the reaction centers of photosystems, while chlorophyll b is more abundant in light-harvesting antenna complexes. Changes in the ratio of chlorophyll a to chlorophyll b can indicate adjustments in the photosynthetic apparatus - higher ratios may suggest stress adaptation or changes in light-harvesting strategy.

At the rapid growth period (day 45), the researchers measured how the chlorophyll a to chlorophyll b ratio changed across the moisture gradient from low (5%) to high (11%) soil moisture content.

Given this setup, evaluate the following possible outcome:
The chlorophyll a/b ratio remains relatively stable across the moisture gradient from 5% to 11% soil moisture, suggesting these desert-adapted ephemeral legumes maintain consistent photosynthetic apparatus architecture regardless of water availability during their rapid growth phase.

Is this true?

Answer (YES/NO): NO